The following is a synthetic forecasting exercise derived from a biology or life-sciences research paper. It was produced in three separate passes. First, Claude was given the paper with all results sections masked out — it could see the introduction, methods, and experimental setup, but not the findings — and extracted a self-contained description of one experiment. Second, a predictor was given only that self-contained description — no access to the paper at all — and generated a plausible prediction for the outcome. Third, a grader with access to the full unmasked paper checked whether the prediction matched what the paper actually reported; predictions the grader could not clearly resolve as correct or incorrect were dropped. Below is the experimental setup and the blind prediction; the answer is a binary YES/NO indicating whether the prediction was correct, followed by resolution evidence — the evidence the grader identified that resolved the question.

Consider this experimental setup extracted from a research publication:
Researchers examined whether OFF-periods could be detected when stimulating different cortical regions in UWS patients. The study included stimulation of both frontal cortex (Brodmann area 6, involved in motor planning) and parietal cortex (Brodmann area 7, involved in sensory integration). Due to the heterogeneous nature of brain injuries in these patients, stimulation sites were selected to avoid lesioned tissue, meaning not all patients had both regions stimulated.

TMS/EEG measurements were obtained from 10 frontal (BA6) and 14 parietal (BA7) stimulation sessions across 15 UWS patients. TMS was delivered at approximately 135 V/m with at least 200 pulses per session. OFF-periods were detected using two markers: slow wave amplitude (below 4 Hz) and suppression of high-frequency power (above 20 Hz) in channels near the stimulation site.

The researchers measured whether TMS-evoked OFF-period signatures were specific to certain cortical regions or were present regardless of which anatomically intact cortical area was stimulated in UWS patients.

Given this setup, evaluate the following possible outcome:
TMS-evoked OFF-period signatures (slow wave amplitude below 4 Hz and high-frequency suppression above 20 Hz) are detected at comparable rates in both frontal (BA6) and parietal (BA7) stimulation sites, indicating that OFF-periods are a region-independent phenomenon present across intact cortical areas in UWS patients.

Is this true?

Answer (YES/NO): YES